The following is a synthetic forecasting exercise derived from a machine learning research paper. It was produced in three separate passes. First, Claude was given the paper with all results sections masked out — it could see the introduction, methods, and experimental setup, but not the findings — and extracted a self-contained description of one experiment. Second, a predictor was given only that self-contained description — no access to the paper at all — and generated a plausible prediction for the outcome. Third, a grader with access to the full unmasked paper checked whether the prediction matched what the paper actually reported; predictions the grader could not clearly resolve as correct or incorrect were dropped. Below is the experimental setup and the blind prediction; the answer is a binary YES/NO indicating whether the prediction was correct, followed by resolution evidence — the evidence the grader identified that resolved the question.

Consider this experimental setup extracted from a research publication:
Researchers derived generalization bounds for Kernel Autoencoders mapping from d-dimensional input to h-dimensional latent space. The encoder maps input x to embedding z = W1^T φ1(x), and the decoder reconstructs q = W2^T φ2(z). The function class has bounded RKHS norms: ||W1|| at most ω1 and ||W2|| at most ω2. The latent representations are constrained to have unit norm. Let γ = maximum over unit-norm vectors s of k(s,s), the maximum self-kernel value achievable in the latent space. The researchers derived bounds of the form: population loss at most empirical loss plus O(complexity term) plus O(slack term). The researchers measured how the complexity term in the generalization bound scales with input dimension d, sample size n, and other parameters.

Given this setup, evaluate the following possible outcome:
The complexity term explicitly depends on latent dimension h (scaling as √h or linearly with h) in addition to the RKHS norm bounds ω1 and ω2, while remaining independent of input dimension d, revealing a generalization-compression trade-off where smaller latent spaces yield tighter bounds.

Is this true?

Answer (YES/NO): NO